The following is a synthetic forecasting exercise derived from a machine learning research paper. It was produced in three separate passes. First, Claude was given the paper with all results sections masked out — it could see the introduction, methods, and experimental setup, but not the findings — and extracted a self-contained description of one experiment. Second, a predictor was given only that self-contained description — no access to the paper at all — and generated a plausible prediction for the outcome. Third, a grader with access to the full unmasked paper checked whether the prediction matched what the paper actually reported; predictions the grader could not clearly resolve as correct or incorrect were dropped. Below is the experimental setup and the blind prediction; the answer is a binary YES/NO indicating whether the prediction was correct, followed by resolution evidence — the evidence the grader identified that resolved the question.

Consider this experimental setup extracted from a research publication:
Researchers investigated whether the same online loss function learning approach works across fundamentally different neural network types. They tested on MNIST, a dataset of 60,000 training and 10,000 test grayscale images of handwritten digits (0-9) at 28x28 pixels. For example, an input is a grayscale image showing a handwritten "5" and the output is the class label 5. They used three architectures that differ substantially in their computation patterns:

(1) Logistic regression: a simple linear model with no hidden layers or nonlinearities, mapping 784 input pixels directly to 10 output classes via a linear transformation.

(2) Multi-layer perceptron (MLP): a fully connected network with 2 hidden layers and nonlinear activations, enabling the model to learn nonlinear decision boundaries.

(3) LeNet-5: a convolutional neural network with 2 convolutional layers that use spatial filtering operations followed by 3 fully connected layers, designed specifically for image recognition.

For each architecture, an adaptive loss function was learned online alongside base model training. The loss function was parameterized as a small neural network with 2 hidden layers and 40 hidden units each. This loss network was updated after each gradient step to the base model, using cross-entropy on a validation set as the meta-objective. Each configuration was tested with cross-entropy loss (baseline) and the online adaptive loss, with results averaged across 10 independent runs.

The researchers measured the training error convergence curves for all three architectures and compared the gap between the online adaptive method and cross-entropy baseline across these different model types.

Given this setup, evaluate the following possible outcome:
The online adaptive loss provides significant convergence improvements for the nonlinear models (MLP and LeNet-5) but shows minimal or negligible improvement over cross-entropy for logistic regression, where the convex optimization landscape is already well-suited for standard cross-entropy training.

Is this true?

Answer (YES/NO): NO